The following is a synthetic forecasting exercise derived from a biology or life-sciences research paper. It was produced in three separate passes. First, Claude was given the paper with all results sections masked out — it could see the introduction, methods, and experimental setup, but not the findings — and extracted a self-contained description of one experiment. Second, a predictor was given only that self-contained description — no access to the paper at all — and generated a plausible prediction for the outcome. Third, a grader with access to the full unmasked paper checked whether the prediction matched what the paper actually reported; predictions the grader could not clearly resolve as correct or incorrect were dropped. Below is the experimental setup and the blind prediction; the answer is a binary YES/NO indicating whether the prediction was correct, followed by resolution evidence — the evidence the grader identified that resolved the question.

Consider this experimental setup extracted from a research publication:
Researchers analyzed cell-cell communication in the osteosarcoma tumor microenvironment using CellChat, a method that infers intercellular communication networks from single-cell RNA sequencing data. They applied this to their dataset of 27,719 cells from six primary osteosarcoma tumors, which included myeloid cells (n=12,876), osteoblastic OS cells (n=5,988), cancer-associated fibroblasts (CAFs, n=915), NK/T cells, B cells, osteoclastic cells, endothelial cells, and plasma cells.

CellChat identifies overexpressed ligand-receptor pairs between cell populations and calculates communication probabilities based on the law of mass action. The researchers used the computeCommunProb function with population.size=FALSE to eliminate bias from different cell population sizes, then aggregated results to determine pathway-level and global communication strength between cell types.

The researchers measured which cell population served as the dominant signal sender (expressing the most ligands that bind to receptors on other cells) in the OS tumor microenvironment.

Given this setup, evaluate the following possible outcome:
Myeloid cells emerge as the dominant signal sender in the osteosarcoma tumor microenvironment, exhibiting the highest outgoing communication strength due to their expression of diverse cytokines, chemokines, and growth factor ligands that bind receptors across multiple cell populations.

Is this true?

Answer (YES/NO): NO